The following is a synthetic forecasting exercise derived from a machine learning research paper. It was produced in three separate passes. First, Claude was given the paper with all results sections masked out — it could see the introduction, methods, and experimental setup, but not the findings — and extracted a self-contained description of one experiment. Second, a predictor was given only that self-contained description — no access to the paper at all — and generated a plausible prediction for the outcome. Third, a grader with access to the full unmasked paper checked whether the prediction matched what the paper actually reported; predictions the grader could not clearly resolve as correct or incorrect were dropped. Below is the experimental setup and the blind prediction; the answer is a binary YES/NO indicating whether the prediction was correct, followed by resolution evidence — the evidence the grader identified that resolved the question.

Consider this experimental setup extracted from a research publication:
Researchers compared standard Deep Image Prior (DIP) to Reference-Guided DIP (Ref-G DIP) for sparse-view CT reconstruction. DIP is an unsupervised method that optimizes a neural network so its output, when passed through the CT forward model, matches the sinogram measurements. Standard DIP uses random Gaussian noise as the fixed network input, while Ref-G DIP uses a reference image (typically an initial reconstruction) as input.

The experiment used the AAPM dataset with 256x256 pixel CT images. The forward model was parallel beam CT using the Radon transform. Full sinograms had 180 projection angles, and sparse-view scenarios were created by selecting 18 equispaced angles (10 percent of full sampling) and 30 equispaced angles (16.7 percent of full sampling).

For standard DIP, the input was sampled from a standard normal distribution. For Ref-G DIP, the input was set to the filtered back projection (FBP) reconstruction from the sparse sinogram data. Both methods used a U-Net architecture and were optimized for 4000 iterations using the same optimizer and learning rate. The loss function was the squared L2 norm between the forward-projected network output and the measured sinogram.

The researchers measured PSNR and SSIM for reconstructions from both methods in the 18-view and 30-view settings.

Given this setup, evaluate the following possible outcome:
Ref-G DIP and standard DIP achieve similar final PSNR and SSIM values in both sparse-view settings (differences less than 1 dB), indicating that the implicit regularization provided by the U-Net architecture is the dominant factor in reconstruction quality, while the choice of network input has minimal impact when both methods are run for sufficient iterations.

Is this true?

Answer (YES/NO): NO